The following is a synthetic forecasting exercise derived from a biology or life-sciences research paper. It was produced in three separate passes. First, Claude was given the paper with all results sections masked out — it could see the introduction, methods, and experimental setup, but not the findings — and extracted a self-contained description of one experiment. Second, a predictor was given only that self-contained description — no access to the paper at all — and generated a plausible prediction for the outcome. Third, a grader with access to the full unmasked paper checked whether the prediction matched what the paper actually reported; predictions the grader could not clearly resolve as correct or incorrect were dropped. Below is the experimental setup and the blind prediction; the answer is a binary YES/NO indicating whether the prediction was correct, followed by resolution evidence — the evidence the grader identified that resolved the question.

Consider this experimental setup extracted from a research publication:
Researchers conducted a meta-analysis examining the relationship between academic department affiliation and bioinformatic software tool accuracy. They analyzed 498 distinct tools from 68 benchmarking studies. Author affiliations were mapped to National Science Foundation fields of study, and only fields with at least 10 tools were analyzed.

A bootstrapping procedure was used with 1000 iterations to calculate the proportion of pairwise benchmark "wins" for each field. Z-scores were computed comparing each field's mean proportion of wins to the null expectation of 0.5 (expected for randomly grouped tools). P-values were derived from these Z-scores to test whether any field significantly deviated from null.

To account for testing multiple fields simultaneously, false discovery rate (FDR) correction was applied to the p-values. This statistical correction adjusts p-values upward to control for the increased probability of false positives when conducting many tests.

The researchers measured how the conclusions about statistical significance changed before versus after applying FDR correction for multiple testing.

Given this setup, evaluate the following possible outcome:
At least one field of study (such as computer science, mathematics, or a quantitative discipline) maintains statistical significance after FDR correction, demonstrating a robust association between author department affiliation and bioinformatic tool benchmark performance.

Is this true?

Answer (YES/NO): NO